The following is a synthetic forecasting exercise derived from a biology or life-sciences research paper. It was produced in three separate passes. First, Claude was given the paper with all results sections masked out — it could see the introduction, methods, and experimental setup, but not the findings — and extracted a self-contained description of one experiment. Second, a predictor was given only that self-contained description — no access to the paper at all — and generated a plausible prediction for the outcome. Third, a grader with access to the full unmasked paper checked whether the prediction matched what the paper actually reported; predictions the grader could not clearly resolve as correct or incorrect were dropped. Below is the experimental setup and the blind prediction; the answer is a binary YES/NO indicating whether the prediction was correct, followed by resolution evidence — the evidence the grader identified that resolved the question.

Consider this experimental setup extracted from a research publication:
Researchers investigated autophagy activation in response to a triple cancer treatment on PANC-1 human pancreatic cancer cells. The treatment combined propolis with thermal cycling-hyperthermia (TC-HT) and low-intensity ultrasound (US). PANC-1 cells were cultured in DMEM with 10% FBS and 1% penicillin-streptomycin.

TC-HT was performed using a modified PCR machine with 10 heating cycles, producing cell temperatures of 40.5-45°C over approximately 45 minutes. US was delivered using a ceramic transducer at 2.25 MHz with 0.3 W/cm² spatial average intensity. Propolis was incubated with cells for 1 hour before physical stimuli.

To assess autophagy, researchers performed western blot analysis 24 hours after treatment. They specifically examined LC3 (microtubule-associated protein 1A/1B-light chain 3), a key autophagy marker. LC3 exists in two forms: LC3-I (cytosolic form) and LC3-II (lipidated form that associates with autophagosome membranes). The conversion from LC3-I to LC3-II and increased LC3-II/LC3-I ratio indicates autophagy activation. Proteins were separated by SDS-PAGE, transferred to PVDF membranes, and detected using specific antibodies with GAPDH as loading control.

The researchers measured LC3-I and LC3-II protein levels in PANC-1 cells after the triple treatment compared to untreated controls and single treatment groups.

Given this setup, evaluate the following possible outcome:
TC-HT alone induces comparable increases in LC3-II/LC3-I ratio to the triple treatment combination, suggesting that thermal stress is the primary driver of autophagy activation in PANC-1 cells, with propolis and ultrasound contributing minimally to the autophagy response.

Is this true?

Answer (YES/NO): NO